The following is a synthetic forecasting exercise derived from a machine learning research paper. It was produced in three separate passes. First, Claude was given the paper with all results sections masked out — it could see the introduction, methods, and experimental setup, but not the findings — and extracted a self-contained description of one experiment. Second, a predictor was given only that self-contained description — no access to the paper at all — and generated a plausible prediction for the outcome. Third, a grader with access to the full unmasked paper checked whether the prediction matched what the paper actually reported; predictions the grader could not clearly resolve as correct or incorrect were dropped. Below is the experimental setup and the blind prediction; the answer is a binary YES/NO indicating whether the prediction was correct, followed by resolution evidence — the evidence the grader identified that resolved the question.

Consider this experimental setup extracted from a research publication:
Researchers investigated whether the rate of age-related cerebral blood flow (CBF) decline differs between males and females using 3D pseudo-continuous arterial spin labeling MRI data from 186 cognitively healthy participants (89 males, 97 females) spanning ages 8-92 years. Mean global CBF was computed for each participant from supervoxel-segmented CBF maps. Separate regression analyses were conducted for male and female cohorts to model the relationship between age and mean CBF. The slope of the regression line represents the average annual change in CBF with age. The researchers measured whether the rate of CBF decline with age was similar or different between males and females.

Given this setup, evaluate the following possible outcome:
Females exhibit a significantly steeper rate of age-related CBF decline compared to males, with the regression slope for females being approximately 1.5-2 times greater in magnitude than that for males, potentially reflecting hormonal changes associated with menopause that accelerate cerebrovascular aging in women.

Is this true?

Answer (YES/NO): NO